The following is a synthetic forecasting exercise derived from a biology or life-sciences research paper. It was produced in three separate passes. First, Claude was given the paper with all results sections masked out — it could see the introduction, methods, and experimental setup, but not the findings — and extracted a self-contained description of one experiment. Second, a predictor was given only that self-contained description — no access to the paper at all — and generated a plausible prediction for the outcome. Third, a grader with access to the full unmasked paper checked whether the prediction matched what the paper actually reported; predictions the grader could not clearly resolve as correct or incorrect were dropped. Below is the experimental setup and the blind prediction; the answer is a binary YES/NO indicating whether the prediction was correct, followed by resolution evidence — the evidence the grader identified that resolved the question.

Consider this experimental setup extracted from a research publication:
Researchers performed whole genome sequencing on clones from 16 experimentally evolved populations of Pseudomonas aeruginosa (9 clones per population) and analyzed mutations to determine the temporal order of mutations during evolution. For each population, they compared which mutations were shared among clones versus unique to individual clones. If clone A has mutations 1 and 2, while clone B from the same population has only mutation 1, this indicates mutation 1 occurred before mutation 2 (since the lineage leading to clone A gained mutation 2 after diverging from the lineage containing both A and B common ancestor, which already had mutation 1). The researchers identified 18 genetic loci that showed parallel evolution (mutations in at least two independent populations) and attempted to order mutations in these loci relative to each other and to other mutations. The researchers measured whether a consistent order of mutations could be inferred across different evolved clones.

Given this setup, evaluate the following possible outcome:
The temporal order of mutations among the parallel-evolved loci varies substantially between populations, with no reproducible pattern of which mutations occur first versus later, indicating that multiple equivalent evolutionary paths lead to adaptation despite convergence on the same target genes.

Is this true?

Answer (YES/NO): NO